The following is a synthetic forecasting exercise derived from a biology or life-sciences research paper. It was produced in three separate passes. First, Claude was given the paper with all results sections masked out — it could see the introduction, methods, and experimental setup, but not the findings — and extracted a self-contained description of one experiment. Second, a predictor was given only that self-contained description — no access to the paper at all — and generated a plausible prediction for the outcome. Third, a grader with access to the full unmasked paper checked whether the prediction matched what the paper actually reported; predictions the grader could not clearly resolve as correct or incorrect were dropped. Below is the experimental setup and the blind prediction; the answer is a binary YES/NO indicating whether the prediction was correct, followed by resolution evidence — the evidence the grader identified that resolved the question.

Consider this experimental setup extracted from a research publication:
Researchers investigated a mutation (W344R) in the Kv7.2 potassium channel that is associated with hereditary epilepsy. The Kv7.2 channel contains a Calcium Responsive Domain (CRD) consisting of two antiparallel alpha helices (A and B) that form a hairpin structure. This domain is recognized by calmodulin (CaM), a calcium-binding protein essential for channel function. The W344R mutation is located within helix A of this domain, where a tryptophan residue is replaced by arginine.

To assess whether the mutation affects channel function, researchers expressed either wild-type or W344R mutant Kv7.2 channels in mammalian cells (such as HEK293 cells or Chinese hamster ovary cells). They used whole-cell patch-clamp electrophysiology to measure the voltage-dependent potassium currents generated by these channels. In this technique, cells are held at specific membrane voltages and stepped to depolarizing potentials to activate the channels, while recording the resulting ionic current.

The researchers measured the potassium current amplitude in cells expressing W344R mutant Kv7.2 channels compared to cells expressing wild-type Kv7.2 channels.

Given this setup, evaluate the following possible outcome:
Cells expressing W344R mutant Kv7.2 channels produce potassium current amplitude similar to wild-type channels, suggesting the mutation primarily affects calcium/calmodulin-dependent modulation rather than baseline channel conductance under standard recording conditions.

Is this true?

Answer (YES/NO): NO